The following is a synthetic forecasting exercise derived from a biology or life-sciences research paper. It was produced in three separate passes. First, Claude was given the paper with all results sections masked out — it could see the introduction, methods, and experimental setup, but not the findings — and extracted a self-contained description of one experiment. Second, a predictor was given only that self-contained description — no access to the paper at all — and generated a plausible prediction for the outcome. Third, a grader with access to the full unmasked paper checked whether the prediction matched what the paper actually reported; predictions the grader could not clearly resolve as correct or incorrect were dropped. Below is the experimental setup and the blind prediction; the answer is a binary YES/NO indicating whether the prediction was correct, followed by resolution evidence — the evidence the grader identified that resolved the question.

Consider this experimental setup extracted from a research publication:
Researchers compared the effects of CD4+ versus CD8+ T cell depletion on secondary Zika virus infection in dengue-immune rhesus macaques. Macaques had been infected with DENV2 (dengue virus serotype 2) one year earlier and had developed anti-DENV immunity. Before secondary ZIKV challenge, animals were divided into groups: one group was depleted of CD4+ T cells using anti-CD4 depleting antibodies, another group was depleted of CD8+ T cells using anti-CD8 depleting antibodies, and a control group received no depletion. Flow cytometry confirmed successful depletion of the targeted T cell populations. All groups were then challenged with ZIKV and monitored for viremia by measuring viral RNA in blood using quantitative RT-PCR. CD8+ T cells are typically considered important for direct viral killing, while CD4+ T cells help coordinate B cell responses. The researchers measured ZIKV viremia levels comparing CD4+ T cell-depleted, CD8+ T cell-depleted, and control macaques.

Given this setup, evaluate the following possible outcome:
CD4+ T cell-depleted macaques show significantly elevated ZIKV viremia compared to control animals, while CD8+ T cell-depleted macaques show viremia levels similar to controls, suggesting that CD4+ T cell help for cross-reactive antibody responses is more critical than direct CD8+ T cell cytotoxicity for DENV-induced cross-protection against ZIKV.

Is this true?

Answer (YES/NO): NO